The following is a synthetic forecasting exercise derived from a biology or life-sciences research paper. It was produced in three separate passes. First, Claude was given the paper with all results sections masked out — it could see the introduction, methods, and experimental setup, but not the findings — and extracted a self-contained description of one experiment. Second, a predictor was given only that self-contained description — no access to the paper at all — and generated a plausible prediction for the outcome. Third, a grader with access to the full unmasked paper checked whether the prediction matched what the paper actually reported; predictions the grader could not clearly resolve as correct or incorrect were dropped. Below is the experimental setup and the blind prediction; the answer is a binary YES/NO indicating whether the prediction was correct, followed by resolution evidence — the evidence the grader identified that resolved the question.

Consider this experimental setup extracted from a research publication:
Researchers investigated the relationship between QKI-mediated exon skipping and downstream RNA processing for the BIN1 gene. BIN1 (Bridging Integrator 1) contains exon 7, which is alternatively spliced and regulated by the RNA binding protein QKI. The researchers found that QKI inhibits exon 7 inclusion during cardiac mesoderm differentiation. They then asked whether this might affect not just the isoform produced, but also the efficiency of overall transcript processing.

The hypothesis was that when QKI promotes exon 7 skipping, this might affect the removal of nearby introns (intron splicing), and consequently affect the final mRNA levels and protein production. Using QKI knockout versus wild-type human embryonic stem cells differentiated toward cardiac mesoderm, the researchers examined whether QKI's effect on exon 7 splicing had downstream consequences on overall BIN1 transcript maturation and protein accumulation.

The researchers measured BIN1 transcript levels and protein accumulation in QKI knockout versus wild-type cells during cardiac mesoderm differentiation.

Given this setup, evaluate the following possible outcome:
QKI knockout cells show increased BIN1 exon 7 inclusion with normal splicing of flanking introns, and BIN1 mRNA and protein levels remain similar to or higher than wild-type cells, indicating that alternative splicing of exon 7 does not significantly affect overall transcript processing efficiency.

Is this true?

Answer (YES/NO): NO